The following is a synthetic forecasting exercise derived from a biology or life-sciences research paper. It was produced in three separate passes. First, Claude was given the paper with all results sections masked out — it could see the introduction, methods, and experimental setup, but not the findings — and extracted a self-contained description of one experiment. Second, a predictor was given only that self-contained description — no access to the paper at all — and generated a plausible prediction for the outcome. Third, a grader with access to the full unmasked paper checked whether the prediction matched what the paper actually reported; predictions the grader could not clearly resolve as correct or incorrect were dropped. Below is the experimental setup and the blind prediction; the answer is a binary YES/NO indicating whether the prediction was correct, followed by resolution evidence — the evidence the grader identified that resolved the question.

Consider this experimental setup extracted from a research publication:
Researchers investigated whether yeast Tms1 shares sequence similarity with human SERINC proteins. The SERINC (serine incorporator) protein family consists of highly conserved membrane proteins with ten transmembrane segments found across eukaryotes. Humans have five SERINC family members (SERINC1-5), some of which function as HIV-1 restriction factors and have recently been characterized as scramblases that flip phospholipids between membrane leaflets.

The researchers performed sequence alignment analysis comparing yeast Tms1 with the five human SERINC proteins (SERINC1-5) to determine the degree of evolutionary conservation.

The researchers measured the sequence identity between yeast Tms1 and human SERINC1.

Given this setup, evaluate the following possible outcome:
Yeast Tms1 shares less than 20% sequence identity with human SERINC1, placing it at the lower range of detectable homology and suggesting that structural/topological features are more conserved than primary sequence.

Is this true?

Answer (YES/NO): NO